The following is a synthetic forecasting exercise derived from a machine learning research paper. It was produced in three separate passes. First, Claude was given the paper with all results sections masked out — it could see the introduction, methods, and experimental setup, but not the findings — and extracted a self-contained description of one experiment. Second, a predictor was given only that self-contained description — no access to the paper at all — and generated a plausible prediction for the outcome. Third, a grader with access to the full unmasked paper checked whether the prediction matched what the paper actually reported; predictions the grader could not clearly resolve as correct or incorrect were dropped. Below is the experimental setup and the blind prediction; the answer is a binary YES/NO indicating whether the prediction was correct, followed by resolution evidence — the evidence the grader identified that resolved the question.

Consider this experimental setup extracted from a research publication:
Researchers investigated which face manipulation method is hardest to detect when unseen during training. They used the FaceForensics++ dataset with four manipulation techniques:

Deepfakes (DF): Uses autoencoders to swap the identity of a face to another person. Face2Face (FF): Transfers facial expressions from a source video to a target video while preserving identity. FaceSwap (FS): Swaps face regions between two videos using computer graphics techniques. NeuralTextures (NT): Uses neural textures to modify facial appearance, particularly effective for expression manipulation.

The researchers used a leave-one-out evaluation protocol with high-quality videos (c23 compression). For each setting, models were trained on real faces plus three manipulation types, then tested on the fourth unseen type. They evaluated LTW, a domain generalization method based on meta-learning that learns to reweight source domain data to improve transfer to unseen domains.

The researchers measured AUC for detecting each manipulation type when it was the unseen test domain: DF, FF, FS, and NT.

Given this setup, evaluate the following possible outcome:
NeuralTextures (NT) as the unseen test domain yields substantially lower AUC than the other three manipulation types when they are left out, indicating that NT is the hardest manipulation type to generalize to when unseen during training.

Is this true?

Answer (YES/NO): NO